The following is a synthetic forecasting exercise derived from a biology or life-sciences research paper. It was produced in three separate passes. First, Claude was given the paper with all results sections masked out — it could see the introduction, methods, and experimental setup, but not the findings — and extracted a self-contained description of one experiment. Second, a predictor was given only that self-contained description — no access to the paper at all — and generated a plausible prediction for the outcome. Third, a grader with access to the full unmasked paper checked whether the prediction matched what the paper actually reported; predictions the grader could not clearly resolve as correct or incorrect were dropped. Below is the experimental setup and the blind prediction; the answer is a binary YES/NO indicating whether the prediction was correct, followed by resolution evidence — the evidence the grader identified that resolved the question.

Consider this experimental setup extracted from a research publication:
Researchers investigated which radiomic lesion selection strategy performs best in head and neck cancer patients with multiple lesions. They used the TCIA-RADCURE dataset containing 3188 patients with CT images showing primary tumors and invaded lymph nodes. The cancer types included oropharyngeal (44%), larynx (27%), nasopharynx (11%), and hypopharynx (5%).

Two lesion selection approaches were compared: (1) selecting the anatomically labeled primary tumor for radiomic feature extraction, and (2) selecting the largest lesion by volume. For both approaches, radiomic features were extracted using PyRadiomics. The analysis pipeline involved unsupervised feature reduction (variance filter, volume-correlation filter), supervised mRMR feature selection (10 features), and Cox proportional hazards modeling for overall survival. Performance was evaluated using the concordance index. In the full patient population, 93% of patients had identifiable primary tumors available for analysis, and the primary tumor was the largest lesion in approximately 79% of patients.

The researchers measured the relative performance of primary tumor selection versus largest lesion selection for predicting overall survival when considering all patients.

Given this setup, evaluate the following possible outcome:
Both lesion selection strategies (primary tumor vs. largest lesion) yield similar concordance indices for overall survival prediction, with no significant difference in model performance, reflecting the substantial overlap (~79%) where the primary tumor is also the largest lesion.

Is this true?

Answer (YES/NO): NO